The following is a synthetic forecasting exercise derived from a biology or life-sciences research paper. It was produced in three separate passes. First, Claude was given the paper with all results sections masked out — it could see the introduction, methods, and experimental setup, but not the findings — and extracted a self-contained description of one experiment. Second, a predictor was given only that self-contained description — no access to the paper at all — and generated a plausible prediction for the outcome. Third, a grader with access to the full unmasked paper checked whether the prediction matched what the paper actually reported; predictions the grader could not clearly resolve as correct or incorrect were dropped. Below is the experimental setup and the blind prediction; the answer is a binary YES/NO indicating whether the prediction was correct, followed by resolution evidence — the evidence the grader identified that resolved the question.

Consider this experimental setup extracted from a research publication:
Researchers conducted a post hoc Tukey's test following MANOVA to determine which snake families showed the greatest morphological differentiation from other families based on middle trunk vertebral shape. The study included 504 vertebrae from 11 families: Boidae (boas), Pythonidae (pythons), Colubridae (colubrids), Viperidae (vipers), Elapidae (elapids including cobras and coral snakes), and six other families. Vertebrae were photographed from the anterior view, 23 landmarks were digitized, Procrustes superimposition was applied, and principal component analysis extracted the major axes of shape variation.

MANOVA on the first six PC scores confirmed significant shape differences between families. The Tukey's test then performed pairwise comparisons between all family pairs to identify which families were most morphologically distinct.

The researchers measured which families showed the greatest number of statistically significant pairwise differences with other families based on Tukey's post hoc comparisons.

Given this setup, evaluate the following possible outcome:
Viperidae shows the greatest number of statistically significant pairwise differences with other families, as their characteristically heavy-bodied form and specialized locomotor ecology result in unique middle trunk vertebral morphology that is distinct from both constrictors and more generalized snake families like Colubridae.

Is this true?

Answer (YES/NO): NO